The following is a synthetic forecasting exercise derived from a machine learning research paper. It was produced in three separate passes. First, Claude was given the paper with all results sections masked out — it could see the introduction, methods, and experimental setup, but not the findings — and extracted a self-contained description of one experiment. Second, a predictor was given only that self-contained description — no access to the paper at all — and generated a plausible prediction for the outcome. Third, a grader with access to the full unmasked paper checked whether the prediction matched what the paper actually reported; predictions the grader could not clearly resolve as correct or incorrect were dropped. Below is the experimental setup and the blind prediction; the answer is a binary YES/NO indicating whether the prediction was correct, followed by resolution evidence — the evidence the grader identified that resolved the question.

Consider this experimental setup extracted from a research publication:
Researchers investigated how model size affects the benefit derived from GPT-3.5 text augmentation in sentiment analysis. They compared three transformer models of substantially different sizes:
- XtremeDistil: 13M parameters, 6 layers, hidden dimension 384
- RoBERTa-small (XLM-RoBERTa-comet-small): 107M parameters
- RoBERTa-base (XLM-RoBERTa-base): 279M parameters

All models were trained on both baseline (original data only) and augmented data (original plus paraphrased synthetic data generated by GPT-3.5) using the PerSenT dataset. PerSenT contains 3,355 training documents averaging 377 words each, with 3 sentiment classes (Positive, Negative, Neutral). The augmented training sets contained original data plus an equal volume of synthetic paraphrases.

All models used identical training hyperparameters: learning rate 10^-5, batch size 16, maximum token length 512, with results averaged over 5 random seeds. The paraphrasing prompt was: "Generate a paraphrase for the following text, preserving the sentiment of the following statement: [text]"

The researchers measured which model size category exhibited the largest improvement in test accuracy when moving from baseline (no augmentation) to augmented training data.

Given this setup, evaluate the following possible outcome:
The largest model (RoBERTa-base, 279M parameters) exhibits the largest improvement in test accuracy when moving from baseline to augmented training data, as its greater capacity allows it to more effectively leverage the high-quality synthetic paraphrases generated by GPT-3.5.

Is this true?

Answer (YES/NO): YES